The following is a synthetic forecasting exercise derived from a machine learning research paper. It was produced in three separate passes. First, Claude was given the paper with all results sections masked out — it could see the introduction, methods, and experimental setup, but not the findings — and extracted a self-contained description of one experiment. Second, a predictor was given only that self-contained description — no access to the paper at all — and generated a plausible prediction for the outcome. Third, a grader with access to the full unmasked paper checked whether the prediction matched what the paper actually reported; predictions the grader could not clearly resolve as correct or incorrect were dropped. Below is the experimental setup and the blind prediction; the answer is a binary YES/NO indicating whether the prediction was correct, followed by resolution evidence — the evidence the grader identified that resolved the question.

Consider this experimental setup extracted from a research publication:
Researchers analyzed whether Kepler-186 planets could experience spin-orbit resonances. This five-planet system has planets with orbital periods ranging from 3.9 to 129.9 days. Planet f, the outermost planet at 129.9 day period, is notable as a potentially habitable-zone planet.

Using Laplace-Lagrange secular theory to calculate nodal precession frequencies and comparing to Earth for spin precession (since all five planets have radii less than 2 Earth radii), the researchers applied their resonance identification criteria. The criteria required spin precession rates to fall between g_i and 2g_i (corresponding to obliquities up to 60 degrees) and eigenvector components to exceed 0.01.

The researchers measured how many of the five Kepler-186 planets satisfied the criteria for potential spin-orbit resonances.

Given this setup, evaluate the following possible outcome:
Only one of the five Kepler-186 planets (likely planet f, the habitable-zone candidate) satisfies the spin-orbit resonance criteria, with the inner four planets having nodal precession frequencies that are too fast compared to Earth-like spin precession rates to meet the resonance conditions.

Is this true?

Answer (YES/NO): NO